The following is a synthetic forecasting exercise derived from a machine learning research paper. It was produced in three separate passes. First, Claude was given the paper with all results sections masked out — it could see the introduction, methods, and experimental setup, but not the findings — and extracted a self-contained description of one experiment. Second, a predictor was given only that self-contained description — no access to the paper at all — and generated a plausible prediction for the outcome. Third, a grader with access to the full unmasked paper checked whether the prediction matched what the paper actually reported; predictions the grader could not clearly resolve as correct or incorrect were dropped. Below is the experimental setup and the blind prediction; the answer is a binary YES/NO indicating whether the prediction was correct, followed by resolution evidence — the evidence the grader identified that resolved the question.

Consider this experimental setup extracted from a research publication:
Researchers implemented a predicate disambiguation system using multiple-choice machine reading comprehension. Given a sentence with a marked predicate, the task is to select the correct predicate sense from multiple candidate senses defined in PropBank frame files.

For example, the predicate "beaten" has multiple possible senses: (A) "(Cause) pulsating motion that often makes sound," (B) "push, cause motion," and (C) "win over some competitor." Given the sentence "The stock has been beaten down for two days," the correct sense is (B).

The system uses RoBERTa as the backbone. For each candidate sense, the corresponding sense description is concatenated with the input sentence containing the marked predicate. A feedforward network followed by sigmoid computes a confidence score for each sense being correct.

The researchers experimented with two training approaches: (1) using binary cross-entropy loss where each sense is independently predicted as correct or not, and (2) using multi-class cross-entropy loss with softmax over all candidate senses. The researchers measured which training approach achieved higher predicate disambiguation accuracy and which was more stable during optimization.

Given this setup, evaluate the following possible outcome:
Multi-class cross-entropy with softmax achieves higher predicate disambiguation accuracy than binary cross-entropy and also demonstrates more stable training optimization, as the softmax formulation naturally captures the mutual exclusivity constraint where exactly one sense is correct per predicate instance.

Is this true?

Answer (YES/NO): NO